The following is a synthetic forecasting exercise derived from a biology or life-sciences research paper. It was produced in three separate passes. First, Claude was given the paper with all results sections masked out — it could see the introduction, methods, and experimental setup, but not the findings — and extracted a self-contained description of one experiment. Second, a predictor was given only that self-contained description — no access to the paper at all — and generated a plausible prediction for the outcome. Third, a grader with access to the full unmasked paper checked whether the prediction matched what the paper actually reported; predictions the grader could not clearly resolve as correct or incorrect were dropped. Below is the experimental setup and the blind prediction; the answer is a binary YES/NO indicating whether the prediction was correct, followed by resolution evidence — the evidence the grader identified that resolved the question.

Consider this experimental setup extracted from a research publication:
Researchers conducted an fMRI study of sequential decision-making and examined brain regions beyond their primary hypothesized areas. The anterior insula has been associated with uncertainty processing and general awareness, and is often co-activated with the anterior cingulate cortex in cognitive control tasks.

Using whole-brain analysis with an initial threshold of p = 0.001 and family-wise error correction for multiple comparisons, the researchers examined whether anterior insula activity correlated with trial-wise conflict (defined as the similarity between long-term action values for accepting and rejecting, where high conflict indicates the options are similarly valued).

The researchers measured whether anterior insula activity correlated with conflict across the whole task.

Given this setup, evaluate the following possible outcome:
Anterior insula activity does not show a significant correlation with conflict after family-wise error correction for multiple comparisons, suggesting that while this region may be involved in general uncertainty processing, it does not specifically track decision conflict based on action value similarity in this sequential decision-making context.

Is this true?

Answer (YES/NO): NO